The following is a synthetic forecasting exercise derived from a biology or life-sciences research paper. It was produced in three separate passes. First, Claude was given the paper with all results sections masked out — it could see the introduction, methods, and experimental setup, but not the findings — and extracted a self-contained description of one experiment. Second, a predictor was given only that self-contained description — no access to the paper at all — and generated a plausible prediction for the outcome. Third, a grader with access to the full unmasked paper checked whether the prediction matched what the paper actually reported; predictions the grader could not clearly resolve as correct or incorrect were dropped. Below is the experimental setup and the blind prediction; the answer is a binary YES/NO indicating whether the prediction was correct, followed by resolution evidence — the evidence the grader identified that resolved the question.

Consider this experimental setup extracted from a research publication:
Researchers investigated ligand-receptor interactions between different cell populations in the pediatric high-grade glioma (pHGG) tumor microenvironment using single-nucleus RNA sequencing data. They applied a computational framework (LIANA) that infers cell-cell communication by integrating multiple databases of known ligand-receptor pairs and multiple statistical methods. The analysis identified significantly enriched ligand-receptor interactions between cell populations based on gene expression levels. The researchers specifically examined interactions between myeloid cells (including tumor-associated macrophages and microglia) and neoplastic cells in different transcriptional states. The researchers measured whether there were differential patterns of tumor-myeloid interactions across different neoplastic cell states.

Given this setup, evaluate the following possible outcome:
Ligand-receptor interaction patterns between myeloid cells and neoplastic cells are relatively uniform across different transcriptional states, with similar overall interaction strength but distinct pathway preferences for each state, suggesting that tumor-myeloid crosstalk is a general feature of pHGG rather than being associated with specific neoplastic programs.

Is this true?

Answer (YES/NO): NO